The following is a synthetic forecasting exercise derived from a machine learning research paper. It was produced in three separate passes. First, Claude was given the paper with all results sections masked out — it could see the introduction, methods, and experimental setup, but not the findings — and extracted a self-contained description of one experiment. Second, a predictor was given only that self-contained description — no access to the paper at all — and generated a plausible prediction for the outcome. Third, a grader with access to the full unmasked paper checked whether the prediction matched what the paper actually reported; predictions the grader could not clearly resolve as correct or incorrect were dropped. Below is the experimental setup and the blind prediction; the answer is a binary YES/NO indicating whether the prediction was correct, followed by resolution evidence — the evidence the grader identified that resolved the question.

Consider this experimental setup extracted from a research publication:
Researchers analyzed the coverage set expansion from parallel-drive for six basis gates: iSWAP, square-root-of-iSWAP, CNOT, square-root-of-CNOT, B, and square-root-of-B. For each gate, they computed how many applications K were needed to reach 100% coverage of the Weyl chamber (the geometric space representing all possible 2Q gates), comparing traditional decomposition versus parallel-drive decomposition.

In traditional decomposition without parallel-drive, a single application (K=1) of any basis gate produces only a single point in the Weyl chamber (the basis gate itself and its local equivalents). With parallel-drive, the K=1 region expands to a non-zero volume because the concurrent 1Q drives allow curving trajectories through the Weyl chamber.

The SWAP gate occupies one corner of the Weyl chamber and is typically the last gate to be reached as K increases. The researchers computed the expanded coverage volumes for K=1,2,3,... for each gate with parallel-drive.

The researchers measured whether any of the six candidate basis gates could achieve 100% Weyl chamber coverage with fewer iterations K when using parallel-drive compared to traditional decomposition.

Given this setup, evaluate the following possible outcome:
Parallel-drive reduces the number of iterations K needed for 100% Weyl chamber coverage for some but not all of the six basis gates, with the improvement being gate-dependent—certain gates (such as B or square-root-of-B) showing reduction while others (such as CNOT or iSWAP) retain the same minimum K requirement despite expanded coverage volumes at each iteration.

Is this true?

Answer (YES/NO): NO